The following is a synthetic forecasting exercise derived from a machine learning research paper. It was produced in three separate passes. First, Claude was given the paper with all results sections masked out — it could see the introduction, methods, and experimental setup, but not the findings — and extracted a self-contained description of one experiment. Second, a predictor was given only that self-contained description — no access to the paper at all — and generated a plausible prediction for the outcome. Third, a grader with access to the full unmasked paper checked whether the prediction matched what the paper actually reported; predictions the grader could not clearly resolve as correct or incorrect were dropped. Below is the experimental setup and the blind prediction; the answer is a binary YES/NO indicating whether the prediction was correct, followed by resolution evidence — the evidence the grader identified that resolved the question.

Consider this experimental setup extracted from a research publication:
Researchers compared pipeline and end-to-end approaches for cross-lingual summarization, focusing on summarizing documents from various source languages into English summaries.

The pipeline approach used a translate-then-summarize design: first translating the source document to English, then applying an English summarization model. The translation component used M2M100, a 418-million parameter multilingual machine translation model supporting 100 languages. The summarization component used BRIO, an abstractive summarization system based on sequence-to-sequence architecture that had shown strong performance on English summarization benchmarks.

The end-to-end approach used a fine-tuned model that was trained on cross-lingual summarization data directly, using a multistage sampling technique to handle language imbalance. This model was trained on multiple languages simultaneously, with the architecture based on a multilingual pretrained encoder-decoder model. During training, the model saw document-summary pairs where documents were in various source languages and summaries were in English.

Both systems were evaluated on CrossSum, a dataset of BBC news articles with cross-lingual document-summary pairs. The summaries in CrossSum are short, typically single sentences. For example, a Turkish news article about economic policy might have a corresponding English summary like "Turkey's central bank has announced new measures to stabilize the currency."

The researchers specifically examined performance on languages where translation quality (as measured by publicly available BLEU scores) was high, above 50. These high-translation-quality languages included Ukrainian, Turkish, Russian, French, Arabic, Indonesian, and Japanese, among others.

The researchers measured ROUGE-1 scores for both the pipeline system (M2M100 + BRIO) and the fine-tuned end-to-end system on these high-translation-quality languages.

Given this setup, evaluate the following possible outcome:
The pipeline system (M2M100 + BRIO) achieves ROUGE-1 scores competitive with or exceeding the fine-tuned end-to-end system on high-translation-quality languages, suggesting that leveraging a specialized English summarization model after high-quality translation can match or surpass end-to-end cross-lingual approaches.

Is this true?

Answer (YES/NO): YES